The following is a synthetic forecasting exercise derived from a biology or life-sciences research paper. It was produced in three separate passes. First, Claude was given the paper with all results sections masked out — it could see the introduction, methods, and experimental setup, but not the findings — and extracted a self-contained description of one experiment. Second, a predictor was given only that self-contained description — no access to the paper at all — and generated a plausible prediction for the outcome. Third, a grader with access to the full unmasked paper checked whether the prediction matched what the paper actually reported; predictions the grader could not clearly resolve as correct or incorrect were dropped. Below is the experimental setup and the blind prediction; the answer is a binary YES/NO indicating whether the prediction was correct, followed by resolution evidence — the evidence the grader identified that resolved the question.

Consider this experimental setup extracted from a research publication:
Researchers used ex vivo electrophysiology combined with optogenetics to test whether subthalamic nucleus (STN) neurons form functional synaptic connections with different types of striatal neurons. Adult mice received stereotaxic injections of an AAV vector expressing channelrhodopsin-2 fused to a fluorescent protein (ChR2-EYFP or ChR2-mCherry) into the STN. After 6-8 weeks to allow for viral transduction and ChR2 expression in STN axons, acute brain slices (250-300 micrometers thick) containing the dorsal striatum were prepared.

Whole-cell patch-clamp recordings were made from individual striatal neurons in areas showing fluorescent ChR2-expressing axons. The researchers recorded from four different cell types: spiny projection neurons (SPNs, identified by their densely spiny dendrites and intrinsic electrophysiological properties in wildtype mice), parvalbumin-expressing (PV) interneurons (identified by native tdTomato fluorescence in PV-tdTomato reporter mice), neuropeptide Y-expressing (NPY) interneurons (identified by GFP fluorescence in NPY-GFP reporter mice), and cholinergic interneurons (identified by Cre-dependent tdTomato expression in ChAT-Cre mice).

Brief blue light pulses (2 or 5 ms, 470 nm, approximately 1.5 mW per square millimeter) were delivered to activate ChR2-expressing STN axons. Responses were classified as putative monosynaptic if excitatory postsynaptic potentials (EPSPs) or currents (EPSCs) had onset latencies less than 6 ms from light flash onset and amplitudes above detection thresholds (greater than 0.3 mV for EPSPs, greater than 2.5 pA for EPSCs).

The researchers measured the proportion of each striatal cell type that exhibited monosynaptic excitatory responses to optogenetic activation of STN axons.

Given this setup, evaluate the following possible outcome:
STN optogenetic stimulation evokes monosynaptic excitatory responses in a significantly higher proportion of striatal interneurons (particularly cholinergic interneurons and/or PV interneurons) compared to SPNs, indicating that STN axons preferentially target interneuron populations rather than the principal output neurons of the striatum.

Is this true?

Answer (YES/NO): NO